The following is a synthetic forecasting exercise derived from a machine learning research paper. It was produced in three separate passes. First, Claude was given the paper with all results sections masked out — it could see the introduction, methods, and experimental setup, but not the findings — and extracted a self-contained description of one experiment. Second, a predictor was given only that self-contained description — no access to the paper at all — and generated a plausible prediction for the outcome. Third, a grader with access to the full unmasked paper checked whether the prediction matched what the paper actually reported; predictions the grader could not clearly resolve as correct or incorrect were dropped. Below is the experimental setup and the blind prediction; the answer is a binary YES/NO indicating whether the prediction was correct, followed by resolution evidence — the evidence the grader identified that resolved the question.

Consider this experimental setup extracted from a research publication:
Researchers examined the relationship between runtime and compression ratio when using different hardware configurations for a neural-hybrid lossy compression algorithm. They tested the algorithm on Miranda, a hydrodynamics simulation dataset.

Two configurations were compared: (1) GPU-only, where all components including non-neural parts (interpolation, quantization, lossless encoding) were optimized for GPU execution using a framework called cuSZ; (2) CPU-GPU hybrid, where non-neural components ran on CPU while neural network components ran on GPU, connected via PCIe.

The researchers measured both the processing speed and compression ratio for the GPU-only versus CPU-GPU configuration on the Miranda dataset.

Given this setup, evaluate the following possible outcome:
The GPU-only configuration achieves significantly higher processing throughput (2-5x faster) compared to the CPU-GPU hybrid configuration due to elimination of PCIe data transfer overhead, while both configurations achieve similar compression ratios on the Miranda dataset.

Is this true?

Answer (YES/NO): NO